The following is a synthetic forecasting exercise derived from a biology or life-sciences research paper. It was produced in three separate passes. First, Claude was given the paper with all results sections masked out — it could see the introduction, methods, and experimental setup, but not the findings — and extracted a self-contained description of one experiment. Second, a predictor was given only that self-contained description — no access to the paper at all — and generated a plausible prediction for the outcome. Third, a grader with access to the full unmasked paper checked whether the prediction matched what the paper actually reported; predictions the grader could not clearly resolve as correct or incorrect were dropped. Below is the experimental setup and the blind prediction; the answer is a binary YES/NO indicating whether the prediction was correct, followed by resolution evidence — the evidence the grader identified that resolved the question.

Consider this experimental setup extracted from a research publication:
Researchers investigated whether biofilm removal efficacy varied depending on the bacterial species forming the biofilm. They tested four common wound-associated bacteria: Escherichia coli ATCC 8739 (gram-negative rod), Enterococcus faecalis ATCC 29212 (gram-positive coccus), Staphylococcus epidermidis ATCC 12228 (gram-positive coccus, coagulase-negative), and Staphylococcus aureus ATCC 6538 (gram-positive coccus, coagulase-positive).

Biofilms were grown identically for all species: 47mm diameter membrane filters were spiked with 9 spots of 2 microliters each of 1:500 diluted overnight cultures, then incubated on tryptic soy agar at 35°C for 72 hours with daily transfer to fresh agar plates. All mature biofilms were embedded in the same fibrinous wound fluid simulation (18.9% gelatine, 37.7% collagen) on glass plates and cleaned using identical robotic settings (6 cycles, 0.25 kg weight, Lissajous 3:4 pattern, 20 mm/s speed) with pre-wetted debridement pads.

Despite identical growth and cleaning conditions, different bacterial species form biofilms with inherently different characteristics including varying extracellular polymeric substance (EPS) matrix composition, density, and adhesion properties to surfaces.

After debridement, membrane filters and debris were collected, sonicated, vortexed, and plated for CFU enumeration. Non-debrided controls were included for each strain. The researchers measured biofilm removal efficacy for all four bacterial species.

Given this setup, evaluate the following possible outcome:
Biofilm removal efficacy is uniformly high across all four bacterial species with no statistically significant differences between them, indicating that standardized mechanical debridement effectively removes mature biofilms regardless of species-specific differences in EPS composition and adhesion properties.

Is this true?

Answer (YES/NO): NO